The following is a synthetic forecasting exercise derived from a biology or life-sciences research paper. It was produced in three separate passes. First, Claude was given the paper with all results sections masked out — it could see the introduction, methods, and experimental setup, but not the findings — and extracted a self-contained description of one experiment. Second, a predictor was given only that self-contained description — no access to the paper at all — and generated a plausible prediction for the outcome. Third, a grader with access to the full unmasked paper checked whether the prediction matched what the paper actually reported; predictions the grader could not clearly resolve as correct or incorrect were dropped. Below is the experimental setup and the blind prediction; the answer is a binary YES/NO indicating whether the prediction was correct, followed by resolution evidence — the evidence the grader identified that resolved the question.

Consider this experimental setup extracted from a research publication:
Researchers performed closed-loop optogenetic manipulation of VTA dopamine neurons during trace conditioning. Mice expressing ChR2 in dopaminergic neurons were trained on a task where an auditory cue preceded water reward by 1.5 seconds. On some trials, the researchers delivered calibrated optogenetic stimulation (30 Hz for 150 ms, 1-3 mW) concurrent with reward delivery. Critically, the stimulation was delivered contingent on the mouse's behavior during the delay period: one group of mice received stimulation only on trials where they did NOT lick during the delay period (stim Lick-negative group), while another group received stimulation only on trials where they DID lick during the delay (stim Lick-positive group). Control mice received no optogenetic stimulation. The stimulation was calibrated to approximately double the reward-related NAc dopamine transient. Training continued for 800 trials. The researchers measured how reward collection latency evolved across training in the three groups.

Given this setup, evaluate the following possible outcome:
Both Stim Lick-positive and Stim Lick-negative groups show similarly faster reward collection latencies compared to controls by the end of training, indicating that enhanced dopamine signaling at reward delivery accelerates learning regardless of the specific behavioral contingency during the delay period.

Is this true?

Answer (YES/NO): NO